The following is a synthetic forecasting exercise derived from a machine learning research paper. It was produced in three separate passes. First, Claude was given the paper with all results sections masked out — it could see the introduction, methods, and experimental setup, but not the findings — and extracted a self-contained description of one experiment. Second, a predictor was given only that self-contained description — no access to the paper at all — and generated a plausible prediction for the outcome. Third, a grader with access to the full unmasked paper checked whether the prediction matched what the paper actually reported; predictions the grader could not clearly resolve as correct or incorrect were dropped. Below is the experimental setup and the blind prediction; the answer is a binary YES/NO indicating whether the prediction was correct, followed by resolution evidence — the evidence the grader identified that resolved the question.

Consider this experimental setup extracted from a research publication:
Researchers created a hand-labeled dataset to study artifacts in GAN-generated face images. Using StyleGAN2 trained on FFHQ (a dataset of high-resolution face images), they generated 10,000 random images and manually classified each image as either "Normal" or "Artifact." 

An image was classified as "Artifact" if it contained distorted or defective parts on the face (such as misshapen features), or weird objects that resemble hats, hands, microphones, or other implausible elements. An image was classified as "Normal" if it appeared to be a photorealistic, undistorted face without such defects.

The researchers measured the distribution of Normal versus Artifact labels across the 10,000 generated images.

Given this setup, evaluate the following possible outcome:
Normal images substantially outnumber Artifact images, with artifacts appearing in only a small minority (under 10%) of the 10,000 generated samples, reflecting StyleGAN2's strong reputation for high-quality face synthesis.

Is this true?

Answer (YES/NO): NO